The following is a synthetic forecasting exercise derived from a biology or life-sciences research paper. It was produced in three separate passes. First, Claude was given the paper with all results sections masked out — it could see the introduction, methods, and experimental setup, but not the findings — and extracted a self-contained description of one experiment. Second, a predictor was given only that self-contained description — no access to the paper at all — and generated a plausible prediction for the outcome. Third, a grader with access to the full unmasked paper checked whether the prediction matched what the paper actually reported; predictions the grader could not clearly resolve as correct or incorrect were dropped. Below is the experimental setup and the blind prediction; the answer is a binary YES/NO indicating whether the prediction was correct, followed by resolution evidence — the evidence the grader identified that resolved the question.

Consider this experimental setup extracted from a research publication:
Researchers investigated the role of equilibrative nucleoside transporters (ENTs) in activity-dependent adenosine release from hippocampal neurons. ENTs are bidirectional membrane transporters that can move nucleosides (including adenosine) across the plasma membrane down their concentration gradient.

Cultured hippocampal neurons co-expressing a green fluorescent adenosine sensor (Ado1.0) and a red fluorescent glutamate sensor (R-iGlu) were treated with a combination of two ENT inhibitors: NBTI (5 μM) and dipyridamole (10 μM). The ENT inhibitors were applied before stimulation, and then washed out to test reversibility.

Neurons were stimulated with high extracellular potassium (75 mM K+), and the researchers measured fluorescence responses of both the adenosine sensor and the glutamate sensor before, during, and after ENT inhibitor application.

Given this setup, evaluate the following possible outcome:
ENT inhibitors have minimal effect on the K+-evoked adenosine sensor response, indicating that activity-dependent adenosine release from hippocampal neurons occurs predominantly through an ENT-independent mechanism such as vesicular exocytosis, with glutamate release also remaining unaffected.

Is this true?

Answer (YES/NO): NO